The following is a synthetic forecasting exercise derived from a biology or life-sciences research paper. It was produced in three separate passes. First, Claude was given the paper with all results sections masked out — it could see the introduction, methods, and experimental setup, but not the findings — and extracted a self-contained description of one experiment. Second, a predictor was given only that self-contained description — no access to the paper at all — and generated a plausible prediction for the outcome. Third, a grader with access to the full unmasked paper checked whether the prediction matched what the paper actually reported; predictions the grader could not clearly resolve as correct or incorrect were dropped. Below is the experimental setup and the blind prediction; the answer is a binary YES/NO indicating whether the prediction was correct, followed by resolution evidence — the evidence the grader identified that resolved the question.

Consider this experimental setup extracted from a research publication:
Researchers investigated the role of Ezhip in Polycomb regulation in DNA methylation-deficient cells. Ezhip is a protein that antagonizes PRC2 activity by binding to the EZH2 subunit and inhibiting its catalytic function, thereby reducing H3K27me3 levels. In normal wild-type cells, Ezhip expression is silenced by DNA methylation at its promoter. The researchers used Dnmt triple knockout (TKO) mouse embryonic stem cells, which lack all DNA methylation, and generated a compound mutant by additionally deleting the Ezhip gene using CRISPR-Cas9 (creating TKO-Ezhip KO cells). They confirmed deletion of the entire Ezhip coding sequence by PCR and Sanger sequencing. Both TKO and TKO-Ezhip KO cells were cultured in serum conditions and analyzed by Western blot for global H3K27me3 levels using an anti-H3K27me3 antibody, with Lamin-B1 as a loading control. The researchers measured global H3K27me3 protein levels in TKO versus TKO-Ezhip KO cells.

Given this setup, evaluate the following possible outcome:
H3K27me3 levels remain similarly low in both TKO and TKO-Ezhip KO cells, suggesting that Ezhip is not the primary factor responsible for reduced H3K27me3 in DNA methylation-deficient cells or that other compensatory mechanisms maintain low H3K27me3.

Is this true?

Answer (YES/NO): NO